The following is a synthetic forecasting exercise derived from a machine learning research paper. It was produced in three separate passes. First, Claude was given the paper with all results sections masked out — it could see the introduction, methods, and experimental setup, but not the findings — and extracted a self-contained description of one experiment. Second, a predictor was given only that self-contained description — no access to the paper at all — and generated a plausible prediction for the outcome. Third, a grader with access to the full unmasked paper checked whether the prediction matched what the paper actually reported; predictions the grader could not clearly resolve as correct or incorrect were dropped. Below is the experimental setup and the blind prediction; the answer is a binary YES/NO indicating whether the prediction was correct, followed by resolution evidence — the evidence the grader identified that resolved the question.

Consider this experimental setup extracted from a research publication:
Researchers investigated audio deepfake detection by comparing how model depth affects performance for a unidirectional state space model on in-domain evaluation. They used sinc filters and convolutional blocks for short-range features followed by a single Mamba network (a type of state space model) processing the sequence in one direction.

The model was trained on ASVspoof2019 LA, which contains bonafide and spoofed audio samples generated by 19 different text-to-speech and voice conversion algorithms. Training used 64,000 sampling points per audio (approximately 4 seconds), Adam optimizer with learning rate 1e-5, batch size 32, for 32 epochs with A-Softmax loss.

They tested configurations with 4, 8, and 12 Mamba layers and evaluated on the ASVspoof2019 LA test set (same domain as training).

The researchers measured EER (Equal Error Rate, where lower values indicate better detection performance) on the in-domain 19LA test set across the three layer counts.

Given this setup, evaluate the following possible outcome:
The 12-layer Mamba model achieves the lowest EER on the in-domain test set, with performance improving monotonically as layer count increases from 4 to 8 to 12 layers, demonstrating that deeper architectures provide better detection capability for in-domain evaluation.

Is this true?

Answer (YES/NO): YES